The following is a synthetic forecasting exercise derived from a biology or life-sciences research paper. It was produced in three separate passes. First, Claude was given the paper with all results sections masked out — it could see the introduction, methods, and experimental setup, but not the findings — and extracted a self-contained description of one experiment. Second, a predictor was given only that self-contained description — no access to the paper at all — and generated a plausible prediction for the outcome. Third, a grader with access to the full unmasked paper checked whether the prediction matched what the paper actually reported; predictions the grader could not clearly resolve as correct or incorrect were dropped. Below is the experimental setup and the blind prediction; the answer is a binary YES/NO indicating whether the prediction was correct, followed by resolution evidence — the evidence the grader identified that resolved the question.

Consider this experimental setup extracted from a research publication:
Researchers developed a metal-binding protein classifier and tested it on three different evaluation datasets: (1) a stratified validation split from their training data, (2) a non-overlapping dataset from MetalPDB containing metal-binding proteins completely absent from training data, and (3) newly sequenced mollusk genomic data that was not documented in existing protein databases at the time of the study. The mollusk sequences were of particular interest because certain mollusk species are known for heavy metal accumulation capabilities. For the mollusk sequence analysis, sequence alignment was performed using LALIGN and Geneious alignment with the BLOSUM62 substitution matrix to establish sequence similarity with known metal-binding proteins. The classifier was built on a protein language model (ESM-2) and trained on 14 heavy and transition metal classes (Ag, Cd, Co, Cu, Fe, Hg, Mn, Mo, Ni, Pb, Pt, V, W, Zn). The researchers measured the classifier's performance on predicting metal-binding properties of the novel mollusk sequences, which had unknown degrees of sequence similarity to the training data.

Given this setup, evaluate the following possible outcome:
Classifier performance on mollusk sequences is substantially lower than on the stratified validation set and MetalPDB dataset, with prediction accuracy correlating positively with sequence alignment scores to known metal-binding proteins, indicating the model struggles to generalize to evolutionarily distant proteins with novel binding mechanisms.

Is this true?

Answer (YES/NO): NO